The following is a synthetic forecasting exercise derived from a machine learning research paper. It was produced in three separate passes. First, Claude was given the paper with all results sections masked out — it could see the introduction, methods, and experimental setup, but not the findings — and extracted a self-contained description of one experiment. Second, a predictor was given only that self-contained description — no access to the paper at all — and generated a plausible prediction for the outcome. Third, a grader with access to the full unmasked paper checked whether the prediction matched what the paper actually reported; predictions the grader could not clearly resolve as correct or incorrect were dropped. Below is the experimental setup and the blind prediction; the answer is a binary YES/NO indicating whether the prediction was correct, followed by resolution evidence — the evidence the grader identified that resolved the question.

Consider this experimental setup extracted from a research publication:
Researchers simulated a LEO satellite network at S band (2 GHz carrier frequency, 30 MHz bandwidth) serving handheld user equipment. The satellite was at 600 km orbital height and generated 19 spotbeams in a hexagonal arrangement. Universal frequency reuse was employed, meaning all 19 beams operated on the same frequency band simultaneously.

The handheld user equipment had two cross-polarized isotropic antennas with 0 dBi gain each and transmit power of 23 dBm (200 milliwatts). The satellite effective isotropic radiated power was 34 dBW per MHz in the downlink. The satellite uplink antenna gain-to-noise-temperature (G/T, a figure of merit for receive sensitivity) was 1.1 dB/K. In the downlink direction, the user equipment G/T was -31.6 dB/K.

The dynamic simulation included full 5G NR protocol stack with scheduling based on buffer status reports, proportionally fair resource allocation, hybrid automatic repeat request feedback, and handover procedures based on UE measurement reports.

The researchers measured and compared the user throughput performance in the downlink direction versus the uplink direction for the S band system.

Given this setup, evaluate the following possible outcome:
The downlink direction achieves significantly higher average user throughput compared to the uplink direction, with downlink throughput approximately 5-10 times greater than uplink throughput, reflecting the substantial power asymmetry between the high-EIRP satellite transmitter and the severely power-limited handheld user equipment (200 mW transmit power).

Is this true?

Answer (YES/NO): NO